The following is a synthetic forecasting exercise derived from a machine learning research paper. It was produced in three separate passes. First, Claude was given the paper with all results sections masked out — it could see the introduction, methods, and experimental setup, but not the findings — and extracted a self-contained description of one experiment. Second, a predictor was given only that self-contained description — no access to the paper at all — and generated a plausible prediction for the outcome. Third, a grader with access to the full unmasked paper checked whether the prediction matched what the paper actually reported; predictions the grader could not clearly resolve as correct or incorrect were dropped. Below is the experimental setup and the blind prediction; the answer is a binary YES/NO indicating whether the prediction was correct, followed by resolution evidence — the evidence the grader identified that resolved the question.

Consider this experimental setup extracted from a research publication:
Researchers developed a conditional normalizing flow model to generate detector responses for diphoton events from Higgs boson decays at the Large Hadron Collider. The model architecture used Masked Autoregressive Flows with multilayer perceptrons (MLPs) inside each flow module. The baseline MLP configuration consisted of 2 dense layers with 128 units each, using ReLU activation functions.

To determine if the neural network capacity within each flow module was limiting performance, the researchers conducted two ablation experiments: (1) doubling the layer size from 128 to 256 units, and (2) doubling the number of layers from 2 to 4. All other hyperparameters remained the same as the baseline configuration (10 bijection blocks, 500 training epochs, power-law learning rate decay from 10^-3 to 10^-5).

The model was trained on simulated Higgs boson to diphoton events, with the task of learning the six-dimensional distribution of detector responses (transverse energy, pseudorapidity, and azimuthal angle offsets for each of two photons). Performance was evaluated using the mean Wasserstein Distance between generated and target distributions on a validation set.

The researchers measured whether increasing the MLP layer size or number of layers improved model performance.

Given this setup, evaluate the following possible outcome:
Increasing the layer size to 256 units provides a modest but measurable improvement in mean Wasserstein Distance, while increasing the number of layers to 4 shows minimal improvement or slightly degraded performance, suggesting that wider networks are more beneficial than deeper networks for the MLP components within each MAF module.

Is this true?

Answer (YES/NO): NO